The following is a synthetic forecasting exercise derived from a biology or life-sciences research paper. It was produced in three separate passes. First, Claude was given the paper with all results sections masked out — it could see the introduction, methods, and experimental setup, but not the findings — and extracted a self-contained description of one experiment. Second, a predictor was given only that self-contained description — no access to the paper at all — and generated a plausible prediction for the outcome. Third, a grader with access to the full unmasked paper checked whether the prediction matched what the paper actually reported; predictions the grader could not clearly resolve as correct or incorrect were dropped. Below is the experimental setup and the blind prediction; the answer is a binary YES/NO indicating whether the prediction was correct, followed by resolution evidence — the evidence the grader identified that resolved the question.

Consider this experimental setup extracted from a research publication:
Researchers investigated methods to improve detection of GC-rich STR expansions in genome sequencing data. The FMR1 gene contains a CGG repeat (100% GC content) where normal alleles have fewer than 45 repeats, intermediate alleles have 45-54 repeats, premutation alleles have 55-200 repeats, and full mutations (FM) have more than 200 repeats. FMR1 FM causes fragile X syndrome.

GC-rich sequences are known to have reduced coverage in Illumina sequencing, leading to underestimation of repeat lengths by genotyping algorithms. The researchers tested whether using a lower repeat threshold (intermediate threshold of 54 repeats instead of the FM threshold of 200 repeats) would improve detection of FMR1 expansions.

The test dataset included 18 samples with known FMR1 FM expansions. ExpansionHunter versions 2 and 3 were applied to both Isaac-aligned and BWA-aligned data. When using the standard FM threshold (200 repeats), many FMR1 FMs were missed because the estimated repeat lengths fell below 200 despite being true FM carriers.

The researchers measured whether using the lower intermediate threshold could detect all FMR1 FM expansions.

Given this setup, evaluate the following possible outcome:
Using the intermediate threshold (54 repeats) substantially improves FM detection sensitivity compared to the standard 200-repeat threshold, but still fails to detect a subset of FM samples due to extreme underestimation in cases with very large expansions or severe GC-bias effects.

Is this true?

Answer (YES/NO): NO